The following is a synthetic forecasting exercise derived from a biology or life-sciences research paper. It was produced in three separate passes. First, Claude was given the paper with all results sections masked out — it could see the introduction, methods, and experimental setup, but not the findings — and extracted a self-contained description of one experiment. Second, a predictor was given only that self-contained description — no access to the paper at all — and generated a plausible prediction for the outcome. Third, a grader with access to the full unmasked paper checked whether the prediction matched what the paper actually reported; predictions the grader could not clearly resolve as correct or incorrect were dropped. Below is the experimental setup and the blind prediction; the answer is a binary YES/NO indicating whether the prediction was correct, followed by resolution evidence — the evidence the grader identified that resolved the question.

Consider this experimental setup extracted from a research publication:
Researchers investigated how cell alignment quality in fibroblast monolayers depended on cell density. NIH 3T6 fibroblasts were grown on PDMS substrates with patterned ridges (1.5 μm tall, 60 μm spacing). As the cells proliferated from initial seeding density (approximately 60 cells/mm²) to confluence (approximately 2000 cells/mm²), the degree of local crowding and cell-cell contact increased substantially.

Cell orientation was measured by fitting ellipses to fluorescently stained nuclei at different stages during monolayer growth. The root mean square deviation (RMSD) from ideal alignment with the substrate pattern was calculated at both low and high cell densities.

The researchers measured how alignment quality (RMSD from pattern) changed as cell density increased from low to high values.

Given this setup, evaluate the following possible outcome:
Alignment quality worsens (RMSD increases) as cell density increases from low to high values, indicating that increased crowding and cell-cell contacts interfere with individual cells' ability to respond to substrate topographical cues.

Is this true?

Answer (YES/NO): YES